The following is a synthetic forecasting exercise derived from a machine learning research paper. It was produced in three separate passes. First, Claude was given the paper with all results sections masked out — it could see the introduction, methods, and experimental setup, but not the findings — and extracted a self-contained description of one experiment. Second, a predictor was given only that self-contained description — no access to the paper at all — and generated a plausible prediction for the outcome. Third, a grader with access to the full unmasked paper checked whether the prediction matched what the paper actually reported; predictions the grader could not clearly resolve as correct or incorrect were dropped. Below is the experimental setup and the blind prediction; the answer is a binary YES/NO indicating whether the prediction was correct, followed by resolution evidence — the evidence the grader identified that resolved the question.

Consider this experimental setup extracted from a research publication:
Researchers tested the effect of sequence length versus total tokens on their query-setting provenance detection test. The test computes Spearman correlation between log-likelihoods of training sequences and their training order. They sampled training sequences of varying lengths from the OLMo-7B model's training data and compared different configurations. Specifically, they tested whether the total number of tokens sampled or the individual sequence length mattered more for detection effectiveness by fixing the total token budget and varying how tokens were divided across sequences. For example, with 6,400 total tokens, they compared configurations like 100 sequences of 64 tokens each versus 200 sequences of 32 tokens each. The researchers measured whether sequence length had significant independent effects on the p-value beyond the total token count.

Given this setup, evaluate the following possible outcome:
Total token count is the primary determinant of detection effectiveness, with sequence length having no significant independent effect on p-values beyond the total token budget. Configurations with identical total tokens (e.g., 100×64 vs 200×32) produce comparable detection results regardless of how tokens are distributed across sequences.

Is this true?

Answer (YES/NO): YES